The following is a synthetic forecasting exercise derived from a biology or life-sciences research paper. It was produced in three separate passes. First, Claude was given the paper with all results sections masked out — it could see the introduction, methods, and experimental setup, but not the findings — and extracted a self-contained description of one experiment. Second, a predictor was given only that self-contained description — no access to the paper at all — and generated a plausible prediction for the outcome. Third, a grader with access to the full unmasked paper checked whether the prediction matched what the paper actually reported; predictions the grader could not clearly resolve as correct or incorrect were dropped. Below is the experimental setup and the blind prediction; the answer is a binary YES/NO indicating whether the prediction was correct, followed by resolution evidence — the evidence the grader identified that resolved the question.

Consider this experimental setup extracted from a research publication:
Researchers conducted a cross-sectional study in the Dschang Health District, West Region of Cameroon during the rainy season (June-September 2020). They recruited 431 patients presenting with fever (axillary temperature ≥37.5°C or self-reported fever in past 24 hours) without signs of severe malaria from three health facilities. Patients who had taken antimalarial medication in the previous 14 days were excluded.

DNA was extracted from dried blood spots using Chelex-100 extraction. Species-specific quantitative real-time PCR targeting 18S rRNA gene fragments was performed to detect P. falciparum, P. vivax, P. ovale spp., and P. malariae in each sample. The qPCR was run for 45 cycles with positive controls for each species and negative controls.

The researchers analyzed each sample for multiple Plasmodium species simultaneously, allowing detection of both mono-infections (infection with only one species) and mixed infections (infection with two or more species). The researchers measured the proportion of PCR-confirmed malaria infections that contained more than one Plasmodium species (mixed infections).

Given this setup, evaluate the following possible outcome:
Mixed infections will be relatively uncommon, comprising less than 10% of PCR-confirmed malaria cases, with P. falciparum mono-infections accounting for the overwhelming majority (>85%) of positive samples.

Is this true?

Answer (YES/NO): YES